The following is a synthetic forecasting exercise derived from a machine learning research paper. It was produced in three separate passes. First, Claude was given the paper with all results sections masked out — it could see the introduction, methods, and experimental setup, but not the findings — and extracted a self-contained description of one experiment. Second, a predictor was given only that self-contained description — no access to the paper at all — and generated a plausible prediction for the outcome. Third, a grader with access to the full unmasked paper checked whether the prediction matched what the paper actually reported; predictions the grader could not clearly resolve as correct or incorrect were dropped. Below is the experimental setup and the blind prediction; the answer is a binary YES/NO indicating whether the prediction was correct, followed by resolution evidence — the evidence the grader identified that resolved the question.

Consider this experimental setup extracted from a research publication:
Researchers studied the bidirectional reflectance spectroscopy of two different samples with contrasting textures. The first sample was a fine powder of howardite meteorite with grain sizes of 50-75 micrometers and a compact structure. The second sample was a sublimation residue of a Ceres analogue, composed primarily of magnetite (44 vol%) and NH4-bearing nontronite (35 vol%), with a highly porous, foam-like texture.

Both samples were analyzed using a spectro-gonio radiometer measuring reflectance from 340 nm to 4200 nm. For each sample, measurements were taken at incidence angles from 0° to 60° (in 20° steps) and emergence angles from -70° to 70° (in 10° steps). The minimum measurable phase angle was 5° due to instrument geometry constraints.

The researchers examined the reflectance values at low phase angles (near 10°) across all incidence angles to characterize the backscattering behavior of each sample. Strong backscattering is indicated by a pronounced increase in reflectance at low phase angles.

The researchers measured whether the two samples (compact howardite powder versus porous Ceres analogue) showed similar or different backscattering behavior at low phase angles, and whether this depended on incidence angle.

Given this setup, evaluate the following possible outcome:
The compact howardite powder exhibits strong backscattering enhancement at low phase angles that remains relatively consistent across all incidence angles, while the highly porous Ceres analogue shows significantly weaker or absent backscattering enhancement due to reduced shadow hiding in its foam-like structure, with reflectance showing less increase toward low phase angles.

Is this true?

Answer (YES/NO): NO